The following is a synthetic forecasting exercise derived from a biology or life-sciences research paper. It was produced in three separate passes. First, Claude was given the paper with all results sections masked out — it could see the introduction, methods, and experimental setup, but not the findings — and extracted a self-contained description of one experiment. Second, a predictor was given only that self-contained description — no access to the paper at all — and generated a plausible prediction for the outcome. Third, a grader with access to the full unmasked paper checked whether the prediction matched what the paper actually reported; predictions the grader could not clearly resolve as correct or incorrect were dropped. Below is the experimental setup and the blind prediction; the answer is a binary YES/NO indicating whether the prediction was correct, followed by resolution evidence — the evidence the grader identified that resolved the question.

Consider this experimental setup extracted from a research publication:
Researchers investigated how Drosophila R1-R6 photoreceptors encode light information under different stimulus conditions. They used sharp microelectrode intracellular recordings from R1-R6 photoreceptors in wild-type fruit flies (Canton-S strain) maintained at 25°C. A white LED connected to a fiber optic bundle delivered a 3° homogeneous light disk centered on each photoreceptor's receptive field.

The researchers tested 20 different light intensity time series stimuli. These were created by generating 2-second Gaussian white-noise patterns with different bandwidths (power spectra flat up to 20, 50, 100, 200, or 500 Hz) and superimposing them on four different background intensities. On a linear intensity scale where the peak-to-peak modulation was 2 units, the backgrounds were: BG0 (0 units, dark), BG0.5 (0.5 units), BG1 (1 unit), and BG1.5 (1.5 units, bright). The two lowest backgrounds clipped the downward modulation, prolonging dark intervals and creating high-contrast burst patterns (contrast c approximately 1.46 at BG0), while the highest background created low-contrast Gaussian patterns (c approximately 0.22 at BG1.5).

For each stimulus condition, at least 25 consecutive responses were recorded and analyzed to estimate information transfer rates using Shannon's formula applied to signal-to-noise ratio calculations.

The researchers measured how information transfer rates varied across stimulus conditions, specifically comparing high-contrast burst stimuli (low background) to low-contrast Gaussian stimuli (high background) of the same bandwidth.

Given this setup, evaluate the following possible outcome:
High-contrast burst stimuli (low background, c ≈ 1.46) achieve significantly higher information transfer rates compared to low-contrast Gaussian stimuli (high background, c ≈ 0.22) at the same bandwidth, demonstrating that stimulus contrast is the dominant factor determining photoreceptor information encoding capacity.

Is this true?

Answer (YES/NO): NO